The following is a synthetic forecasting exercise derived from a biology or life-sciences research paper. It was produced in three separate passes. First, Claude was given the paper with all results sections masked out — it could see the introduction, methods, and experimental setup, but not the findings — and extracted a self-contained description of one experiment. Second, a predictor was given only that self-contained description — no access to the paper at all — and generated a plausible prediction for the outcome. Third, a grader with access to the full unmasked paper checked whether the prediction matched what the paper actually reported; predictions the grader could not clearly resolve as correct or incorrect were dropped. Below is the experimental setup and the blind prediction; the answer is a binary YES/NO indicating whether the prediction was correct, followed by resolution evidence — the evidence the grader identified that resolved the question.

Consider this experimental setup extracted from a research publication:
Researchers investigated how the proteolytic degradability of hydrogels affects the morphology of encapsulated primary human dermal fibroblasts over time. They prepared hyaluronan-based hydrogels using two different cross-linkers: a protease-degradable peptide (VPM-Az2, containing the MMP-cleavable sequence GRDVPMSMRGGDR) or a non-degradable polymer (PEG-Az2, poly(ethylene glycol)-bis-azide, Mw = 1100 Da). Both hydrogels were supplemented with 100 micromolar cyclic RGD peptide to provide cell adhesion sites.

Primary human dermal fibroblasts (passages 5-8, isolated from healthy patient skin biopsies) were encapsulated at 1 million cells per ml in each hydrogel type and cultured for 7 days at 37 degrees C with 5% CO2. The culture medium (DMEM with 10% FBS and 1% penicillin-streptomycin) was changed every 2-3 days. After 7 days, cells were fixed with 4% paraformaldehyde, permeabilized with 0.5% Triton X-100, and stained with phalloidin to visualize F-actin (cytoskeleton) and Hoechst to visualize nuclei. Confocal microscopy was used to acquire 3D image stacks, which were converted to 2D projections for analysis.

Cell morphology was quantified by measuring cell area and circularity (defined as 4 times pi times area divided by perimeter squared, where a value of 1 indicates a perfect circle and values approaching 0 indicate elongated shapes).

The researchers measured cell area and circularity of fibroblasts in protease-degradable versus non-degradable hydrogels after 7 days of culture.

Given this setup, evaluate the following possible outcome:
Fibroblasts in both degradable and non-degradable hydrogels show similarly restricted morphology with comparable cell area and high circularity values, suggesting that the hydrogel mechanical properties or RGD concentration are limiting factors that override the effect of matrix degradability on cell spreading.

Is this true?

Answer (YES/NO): NO